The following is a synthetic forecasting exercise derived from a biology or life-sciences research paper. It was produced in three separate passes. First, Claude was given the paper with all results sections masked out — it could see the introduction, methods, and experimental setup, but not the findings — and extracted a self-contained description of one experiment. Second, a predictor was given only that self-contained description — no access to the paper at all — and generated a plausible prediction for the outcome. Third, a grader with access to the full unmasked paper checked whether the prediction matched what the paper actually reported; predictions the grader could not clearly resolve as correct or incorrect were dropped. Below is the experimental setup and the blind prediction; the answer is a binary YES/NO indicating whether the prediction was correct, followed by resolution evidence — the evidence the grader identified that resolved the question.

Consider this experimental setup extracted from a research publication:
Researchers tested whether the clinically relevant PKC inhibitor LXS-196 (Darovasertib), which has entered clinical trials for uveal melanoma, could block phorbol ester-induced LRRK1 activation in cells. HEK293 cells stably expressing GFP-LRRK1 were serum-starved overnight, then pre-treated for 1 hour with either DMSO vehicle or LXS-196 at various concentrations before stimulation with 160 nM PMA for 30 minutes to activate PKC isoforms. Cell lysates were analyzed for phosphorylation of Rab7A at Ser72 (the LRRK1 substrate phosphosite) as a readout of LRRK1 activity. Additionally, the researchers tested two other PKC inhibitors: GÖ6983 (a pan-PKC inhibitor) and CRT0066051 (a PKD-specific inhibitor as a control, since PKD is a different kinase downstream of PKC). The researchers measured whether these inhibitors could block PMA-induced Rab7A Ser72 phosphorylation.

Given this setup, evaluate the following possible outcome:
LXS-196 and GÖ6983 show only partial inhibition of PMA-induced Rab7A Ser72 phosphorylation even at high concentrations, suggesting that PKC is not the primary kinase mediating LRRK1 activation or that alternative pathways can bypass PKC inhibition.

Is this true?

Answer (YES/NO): NO